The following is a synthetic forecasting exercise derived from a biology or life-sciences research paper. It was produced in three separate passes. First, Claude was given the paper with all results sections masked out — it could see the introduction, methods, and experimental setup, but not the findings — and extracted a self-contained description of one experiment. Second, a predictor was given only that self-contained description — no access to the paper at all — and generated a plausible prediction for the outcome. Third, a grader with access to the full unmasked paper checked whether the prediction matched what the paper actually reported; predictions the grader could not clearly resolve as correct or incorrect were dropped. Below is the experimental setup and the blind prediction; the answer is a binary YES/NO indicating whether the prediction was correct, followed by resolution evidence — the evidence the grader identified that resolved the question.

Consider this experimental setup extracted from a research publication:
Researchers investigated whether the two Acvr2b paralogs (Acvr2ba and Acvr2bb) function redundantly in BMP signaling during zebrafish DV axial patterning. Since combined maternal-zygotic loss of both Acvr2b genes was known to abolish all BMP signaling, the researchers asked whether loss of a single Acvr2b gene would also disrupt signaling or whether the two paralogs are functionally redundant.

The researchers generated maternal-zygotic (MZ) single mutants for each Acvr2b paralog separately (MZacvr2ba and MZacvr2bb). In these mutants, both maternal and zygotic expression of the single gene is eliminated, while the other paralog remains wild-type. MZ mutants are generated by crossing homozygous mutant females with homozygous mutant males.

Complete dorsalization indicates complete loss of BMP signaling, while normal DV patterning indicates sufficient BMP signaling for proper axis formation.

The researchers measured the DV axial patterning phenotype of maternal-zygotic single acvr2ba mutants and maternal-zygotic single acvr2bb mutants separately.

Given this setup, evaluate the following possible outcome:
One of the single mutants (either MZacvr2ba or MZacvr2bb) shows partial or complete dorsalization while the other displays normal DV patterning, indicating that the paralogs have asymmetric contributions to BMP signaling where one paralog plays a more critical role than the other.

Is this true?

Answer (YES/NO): NO